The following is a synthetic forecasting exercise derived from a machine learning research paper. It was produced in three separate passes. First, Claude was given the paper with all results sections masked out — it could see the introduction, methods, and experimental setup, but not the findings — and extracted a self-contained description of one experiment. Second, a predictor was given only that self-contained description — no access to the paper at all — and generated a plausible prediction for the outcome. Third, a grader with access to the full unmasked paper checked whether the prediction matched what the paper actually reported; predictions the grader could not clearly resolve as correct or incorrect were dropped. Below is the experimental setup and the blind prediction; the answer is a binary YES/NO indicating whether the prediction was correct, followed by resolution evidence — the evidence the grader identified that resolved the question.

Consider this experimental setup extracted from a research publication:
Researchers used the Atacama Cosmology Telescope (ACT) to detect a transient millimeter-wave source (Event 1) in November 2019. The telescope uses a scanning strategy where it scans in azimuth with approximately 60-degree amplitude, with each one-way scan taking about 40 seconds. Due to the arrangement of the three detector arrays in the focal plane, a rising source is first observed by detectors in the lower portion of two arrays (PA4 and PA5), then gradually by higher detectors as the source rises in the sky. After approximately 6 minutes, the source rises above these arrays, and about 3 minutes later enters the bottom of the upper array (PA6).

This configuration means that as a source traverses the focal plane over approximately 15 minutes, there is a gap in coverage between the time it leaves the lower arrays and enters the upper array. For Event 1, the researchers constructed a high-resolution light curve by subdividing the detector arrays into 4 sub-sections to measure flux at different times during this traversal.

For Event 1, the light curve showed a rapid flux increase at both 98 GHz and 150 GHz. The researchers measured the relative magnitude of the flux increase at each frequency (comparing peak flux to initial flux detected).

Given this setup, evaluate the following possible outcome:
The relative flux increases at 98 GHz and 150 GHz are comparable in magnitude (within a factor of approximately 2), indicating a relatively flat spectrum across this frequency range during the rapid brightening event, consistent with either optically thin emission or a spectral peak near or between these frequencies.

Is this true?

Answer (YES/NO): NO